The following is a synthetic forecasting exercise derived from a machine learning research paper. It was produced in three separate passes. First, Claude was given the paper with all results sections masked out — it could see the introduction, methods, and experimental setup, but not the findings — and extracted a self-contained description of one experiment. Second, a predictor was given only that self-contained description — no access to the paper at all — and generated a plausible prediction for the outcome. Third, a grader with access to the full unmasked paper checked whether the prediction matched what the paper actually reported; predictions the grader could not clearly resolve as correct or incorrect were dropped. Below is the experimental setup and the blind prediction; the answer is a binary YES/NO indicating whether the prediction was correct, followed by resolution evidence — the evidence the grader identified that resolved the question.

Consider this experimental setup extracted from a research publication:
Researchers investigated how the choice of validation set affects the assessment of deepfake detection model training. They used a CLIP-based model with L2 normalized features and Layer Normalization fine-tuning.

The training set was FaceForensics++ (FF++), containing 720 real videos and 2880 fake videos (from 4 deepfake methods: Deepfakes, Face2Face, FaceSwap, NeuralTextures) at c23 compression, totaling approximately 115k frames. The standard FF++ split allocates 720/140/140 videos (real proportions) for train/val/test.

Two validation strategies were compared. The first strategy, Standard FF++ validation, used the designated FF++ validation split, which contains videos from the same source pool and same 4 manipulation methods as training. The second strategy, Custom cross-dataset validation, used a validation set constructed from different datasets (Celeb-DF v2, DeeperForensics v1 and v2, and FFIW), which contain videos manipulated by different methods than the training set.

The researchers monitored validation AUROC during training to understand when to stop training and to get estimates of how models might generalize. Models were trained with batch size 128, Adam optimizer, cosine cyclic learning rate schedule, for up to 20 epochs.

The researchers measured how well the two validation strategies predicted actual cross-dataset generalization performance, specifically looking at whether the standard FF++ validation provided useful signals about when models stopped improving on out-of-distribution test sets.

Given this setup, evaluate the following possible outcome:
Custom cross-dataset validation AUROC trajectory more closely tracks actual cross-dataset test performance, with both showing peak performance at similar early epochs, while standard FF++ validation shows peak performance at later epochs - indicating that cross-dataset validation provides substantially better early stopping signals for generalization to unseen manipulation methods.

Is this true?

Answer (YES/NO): NO